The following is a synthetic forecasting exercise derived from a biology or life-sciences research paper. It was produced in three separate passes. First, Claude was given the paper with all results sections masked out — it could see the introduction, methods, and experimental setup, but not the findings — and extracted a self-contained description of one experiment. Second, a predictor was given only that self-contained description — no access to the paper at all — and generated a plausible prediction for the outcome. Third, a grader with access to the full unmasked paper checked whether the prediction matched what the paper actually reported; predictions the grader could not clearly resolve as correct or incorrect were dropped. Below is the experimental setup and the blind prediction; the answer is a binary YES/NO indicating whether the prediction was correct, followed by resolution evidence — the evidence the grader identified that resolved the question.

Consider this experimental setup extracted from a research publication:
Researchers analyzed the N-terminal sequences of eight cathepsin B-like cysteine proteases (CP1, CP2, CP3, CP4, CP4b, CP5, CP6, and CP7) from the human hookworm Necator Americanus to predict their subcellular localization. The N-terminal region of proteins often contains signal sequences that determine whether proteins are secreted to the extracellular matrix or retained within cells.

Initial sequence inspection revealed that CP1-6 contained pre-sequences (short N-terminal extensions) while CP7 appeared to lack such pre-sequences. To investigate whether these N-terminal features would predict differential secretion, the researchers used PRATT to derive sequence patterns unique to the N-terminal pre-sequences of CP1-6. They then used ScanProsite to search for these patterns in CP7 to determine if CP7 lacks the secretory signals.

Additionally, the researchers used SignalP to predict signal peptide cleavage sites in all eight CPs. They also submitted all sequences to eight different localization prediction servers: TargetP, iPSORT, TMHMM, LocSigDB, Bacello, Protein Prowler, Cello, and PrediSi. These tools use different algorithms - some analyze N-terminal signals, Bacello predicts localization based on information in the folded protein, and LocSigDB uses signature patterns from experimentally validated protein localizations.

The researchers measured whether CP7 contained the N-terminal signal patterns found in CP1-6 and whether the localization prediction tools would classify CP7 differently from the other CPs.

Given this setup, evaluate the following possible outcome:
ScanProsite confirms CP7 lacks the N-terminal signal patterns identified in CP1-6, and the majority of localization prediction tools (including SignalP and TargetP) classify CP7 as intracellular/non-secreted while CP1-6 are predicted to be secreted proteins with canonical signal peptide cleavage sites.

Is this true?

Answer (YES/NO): YES